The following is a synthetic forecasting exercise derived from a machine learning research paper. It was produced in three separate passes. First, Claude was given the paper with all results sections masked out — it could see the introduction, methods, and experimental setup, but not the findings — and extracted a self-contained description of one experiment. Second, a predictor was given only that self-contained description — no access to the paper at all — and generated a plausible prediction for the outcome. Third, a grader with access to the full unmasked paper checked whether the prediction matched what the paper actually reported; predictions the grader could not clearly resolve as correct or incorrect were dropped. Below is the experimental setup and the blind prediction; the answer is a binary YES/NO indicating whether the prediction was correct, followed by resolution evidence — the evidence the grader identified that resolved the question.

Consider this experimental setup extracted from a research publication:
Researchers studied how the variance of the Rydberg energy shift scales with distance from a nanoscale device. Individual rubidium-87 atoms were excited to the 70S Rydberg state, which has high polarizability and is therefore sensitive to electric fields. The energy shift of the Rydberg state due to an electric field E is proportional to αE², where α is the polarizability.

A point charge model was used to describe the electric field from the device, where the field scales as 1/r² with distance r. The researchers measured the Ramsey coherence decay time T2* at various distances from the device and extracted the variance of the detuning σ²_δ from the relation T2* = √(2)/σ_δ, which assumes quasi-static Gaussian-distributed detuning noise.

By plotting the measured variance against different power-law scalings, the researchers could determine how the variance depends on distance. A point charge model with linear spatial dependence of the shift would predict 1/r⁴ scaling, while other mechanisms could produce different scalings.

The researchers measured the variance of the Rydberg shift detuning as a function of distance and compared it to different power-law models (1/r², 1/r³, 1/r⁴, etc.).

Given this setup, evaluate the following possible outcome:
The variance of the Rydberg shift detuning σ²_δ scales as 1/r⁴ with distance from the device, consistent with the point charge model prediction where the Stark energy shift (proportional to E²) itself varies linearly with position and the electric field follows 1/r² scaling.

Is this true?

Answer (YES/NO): YES